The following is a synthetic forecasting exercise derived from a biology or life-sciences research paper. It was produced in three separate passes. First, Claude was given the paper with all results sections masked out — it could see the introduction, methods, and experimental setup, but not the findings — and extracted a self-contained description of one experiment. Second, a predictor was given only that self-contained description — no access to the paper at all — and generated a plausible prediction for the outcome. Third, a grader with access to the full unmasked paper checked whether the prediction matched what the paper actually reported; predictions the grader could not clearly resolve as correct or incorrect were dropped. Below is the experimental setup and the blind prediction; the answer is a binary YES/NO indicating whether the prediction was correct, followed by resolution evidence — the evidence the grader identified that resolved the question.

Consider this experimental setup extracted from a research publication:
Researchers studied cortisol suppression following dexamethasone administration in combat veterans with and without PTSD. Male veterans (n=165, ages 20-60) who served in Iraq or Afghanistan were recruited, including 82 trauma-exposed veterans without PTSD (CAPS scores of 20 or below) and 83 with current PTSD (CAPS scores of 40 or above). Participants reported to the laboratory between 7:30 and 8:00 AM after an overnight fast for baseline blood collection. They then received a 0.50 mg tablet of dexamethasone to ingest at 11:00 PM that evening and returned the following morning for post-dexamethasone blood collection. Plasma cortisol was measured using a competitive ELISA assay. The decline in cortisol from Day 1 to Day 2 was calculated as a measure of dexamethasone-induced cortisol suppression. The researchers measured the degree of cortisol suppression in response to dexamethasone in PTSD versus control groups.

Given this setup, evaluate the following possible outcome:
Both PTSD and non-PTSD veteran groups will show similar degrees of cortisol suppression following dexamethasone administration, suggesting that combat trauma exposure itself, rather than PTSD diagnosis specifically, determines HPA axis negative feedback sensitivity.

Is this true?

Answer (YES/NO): NO